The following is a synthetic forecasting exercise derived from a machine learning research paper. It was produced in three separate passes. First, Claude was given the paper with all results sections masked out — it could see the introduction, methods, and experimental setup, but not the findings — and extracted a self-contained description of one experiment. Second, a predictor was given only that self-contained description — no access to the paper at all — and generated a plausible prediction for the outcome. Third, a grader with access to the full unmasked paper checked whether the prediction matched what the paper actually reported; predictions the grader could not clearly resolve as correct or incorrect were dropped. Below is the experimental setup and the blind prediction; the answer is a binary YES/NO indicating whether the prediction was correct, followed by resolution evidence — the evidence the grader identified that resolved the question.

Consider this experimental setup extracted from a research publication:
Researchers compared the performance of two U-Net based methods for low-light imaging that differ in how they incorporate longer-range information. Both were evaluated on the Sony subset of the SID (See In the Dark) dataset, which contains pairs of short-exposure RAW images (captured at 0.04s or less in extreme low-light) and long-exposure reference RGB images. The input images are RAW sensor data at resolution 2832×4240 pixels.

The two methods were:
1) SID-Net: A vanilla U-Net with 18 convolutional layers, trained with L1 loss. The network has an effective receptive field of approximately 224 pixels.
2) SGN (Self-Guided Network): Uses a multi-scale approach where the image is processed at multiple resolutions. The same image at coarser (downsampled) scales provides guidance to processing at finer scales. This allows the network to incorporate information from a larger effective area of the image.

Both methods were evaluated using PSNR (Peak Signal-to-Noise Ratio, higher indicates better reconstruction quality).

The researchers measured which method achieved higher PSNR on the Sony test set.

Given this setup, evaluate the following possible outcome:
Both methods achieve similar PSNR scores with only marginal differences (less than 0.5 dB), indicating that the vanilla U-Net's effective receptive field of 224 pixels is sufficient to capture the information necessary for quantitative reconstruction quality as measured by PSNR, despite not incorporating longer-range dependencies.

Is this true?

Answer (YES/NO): NO